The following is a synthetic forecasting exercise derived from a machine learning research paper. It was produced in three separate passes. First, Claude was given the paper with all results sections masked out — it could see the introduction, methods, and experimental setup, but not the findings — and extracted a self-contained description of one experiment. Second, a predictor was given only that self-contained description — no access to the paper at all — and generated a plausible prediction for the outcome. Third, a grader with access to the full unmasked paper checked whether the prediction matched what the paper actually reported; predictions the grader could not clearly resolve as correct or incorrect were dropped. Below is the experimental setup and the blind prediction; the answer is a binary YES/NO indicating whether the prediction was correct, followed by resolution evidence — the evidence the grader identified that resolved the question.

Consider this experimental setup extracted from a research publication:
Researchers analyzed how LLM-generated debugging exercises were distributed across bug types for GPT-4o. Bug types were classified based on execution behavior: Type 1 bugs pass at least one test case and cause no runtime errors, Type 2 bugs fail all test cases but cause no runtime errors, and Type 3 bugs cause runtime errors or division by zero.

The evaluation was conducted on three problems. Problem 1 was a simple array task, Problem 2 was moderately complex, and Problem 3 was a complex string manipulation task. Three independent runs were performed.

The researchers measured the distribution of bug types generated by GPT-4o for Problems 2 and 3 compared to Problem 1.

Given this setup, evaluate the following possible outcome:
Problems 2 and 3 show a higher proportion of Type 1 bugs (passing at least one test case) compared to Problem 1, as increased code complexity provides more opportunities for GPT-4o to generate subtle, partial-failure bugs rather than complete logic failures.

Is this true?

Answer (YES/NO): YES